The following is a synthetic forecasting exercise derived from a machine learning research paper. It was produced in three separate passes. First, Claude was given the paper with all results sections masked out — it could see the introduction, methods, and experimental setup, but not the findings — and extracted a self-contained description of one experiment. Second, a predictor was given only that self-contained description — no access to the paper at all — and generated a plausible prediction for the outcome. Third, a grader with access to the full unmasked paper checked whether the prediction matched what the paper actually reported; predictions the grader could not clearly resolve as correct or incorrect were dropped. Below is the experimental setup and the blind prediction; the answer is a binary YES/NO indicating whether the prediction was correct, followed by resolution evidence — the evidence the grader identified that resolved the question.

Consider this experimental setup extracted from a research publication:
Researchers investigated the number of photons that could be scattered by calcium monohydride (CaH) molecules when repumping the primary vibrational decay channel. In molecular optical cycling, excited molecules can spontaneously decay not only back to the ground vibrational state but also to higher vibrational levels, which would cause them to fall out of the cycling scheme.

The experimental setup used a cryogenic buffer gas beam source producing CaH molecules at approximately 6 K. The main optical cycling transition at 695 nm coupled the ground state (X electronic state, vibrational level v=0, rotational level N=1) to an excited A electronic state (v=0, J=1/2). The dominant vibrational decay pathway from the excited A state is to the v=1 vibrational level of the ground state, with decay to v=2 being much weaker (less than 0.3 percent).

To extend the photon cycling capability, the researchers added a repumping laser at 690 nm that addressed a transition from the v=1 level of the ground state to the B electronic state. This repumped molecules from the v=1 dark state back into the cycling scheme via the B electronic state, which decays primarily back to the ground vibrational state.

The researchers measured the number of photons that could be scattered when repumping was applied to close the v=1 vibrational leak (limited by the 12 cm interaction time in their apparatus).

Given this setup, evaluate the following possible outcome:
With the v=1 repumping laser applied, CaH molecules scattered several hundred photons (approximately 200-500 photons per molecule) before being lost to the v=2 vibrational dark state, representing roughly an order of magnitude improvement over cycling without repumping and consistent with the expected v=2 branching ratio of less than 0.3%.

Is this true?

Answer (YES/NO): NO